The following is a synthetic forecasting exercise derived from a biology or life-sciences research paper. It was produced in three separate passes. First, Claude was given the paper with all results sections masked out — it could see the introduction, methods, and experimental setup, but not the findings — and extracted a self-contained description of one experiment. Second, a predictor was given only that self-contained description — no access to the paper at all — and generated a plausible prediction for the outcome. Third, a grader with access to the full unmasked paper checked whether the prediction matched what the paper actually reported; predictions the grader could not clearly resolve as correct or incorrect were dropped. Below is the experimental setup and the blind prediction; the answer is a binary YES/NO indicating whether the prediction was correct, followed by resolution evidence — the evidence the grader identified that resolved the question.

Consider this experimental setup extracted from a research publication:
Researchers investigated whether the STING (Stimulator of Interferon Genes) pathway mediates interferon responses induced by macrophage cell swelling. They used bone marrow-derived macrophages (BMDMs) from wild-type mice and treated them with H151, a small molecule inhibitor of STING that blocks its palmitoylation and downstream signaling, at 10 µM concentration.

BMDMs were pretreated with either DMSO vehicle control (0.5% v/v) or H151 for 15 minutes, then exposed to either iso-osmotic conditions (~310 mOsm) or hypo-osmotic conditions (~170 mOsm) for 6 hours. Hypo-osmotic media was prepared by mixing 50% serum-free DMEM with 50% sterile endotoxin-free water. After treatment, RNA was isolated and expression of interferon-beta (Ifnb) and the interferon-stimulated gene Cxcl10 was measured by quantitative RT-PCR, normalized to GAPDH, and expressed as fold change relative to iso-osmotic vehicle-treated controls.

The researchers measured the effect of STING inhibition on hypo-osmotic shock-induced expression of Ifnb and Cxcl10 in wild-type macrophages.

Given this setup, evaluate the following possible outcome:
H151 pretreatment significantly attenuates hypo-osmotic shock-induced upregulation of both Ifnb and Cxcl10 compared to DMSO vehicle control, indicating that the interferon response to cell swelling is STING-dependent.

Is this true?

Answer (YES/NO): YES